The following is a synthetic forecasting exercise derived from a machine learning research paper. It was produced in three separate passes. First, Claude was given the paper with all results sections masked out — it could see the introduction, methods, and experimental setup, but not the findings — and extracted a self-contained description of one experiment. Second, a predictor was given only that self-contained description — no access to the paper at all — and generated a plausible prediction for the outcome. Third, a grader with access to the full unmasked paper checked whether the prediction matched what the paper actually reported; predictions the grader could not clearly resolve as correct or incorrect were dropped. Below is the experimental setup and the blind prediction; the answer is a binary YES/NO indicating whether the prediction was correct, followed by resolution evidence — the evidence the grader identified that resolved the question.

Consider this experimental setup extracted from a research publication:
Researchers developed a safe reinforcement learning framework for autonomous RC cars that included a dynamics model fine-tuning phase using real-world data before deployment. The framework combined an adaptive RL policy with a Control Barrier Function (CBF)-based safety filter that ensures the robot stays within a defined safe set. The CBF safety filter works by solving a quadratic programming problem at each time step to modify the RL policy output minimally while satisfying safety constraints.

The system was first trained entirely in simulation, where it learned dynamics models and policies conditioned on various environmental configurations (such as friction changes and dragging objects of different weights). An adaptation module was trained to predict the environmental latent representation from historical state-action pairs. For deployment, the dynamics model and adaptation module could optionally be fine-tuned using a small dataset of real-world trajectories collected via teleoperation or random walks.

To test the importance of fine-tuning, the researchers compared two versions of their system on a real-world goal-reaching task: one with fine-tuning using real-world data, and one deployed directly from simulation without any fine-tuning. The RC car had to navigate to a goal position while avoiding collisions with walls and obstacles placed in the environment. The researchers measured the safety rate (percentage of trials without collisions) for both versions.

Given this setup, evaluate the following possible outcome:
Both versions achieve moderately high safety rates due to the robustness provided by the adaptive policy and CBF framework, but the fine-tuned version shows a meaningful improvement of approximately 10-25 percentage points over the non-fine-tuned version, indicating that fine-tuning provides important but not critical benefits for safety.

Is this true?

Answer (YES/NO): NO